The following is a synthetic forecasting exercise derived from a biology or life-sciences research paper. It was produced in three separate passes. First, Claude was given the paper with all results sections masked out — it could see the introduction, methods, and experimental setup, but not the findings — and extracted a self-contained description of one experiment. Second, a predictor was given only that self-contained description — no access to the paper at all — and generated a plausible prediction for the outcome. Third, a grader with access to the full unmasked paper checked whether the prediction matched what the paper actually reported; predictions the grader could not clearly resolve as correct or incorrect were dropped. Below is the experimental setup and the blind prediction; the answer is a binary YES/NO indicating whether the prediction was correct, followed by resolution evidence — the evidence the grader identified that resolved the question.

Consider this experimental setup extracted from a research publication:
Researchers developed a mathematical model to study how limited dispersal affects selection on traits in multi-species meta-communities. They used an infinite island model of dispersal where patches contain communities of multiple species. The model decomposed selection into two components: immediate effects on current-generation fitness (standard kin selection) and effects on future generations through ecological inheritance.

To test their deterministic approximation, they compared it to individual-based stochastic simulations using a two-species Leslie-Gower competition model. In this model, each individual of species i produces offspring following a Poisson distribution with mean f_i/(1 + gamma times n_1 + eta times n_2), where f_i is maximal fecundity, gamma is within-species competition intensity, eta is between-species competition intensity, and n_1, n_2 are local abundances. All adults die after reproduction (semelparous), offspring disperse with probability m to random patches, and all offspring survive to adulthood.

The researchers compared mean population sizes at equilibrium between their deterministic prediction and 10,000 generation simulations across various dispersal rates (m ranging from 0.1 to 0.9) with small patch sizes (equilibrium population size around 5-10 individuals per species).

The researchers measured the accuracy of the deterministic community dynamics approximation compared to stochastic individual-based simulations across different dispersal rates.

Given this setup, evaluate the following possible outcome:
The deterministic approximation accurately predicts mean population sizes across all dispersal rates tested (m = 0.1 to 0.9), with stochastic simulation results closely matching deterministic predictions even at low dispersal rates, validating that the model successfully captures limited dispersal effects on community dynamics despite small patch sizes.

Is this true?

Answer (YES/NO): NO